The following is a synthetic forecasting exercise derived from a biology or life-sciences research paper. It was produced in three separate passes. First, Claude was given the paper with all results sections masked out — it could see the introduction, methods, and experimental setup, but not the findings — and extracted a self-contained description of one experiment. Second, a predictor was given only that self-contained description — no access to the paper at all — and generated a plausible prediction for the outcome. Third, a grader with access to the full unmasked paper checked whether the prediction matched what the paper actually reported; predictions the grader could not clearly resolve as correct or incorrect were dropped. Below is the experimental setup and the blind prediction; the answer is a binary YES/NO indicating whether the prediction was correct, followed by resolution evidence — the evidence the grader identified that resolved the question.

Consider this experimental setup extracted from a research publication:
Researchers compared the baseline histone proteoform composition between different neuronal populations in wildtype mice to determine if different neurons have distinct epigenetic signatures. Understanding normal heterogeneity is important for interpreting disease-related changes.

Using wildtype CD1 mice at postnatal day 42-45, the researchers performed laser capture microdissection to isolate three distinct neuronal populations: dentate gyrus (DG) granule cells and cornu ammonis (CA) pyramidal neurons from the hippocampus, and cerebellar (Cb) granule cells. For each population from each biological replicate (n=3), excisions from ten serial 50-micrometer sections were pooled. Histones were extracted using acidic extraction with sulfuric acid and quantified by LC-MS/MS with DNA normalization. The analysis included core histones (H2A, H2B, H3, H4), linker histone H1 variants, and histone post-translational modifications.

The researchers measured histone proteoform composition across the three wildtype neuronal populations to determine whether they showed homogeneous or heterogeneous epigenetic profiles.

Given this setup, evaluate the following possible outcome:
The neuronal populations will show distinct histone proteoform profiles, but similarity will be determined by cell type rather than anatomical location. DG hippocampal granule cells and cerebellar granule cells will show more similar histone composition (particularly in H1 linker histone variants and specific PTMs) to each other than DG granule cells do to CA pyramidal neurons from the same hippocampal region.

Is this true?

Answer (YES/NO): NO